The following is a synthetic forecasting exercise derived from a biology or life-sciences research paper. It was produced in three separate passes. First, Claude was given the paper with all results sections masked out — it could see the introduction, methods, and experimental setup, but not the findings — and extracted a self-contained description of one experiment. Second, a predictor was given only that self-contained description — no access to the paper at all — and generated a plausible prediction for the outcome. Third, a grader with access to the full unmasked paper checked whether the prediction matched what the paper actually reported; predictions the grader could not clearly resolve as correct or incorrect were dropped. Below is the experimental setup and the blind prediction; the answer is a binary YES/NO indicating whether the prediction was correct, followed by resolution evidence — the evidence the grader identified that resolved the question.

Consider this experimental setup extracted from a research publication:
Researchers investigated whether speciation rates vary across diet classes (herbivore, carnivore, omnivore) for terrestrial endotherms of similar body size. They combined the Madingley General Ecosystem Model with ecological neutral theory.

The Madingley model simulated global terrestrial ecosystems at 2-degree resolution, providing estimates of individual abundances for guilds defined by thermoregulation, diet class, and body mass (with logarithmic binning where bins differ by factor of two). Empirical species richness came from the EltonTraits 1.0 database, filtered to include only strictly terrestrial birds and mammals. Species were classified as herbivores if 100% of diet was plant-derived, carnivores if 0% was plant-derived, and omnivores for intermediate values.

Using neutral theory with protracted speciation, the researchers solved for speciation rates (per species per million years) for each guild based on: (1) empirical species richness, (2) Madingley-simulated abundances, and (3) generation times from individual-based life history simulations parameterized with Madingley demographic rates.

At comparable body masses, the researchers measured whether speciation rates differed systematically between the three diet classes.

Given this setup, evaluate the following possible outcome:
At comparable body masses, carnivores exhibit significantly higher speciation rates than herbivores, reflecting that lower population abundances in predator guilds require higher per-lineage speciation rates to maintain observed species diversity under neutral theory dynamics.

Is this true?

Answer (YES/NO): YES